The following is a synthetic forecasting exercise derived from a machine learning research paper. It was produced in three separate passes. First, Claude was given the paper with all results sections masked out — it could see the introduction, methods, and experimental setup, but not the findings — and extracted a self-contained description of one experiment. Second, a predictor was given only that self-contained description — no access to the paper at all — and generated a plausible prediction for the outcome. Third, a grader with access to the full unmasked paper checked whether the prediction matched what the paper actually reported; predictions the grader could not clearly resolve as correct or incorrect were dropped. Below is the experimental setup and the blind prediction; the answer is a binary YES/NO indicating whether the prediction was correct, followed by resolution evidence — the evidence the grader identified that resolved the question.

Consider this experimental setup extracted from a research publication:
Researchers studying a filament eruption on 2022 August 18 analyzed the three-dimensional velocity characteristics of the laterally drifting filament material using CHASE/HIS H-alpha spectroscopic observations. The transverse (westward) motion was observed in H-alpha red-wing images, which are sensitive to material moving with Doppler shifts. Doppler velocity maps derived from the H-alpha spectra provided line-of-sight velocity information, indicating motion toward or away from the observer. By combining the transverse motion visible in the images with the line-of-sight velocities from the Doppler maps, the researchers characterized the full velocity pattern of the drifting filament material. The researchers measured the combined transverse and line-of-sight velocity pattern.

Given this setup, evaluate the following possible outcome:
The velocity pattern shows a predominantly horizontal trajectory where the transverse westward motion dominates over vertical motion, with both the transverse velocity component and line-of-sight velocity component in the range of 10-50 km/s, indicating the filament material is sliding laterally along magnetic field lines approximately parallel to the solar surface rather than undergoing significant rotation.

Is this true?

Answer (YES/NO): NO